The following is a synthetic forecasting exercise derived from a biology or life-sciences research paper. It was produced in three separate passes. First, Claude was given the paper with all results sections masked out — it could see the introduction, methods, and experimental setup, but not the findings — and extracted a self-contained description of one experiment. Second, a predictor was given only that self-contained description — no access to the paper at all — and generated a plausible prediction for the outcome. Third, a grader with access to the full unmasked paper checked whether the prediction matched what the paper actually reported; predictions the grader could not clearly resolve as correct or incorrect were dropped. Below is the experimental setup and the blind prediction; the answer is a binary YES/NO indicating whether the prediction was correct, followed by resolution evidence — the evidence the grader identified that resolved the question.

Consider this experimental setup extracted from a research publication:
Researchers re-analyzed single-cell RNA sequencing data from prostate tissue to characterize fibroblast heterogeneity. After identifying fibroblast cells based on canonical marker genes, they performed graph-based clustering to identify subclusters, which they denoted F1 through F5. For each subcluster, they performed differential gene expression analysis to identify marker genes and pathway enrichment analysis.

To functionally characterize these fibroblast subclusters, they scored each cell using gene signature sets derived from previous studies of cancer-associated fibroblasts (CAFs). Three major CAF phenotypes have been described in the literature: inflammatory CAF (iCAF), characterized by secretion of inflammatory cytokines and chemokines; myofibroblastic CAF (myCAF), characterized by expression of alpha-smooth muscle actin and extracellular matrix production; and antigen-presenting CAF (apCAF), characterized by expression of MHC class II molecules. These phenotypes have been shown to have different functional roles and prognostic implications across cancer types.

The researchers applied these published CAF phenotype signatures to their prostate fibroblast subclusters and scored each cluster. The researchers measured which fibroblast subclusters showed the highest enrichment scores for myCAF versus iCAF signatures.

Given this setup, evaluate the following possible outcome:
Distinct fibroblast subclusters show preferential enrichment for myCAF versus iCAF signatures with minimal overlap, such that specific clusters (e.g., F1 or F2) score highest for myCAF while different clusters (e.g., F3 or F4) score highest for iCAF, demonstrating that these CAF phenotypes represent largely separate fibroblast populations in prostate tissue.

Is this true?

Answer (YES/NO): YES